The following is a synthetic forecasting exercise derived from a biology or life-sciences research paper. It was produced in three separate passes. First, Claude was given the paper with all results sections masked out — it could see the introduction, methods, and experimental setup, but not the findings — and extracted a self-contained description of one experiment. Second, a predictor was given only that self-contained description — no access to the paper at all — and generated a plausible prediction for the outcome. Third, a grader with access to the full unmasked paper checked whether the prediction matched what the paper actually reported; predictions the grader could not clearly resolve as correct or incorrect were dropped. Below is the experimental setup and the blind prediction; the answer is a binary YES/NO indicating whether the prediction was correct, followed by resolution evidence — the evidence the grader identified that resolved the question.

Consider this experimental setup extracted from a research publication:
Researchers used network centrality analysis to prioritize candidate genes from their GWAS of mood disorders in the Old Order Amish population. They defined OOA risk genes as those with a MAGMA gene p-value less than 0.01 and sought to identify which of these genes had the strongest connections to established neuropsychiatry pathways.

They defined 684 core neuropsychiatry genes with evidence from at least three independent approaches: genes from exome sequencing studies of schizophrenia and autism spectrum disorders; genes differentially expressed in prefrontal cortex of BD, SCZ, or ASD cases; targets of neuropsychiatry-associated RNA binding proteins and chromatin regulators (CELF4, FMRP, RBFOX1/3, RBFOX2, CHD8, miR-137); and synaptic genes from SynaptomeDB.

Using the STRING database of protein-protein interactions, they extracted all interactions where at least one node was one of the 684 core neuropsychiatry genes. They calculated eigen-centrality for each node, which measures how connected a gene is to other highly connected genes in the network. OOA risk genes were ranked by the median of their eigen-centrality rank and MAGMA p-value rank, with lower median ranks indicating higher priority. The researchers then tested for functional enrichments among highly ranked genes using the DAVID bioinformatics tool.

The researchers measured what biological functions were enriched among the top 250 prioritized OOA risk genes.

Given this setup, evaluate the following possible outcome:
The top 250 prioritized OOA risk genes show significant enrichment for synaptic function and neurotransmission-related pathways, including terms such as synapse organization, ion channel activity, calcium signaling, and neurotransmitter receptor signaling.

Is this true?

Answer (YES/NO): NO